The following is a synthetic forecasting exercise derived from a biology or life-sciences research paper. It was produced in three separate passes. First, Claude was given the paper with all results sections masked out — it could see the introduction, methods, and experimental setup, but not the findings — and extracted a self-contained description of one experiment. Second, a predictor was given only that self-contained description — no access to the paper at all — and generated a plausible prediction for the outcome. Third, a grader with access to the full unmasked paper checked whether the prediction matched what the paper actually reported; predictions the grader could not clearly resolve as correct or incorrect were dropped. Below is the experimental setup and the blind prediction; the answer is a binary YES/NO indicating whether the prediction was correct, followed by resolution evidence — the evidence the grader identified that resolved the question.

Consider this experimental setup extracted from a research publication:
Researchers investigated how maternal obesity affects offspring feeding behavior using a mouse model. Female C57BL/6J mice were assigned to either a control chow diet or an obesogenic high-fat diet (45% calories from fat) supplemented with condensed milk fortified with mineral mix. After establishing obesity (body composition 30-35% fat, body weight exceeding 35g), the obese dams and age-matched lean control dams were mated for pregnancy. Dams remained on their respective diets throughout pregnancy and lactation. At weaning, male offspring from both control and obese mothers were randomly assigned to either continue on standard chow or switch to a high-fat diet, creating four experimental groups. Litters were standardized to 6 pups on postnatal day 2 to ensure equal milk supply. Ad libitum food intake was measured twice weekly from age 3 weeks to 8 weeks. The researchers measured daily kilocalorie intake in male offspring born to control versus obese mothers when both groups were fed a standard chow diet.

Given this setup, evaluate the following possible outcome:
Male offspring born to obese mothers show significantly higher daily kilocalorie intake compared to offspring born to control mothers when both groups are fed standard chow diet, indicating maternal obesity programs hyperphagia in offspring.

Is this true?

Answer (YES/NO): NO